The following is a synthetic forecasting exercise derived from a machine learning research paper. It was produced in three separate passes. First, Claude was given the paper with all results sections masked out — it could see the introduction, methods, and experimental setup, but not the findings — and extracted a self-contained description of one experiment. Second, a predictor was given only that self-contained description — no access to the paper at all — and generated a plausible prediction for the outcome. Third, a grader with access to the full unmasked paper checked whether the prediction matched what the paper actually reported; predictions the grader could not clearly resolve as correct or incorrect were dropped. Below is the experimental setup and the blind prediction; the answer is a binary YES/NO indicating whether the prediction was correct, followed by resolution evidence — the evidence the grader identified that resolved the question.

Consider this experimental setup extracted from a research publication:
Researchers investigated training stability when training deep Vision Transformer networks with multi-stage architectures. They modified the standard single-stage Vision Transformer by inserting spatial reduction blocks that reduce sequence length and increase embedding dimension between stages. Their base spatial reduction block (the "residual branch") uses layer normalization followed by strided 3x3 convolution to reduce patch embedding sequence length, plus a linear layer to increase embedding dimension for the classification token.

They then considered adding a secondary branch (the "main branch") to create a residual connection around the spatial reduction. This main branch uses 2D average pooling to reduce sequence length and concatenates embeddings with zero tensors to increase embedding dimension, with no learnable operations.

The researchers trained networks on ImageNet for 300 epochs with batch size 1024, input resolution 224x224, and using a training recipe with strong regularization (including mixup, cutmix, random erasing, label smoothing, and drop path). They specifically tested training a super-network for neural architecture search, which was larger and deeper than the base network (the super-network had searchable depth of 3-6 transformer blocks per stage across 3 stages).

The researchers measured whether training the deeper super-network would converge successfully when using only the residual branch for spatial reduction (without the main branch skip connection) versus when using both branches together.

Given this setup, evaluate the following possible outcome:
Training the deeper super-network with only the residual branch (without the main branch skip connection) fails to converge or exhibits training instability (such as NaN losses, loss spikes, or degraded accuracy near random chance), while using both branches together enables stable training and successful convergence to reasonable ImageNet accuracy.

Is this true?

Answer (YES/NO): YES